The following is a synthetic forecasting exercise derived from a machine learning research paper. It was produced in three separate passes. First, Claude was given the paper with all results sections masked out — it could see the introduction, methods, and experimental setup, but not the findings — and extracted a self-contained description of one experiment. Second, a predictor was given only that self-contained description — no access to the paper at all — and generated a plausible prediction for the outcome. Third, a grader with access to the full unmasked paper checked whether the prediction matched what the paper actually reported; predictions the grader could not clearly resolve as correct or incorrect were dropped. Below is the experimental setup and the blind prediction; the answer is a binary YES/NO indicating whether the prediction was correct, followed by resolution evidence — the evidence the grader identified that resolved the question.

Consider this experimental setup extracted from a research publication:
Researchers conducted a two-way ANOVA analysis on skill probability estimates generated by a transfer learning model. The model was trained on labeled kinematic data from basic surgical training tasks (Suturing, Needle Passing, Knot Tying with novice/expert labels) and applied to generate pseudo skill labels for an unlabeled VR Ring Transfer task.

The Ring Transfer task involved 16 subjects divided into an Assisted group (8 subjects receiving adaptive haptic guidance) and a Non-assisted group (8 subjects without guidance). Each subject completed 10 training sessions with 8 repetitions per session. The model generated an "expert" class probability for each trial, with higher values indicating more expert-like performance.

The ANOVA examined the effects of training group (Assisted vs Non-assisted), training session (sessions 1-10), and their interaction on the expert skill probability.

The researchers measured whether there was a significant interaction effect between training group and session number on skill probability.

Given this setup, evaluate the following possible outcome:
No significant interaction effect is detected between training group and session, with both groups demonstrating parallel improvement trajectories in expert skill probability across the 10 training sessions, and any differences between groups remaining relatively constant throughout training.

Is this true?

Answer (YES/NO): NO